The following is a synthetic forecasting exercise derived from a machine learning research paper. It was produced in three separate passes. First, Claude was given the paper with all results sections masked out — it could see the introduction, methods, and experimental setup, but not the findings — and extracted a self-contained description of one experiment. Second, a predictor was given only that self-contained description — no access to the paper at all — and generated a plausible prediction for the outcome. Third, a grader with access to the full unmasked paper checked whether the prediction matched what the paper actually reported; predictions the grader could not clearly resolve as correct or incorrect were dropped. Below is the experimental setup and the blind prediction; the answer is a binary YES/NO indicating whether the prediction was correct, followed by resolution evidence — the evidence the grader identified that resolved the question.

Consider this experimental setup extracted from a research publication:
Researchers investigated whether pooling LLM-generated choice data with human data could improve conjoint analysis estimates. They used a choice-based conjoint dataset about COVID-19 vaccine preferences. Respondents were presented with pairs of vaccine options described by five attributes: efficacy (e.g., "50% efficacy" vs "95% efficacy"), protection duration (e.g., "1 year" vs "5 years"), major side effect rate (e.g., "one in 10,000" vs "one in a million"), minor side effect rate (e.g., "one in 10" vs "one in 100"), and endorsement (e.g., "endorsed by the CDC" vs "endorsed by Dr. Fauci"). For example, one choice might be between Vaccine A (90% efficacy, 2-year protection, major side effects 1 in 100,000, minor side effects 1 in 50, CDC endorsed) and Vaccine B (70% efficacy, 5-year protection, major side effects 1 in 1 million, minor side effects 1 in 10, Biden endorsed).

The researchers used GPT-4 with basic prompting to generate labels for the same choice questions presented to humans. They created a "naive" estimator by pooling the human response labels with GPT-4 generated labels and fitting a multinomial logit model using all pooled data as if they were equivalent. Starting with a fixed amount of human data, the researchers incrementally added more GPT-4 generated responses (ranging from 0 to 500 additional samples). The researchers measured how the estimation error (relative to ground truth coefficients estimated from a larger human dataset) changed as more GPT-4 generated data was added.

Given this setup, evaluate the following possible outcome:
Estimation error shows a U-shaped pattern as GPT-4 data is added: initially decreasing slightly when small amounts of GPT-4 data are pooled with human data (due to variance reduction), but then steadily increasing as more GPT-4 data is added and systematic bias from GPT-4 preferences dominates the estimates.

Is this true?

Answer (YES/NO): NO